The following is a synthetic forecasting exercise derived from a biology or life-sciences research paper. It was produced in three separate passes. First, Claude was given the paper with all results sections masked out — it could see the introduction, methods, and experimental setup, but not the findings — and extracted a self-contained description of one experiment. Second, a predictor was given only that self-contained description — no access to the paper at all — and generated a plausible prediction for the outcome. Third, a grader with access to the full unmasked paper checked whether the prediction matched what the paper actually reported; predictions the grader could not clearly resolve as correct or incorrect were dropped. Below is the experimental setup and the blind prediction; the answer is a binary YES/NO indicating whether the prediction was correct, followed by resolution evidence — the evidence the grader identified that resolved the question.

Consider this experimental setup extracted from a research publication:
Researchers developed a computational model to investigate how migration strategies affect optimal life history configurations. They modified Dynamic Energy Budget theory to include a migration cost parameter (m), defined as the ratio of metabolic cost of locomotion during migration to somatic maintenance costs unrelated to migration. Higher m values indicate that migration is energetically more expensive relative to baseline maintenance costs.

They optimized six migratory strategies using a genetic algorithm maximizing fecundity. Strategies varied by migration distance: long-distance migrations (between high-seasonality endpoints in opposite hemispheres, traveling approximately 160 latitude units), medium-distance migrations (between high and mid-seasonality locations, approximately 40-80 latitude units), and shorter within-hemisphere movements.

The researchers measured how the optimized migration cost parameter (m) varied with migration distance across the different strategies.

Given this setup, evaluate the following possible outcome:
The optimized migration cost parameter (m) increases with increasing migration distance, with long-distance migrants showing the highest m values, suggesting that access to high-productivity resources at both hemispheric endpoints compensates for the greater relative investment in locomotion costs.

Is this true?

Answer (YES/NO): NO